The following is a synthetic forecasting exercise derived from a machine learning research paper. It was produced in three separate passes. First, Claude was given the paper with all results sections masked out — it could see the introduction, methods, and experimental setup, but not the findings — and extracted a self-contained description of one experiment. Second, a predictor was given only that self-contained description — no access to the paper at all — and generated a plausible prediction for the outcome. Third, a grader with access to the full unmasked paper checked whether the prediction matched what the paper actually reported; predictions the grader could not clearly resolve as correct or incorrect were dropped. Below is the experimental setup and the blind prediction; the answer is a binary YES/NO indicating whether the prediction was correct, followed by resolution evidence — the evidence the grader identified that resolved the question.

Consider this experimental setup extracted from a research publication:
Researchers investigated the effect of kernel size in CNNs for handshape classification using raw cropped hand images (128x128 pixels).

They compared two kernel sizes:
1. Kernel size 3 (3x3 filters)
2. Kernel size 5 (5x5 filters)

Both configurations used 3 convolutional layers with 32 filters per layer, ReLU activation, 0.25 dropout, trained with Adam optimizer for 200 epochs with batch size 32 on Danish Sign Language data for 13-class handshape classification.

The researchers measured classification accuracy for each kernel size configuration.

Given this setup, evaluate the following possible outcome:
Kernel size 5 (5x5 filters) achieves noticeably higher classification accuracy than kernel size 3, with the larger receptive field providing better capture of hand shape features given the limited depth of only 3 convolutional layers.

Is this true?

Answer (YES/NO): NO